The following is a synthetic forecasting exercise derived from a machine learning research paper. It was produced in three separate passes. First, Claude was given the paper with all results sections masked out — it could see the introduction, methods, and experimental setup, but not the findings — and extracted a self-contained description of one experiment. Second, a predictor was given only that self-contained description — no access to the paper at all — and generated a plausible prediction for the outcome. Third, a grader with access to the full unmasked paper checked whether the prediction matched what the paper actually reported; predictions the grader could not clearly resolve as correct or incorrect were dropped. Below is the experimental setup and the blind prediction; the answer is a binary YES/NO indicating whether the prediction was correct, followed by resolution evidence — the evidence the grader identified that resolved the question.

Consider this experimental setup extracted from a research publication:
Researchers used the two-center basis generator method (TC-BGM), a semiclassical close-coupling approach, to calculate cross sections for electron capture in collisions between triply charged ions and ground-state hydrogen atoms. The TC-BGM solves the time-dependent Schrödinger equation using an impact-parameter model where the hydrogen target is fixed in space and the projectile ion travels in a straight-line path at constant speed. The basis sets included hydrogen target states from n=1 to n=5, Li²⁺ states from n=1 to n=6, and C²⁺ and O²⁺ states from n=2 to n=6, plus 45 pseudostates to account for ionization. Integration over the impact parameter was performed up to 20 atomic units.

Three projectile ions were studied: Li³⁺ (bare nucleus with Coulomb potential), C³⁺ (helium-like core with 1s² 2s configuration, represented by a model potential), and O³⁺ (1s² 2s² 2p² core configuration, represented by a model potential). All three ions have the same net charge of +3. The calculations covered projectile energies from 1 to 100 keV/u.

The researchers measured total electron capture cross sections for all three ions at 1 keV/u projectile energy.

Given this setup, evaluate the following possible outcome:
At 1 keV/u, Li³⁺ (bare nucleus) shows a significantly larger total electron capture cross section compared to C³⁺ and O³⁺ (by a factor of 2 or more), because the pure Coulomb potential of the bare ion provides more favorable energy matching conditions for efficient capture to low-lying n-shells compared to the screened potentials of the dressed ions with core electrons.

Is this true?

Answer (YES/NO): NO